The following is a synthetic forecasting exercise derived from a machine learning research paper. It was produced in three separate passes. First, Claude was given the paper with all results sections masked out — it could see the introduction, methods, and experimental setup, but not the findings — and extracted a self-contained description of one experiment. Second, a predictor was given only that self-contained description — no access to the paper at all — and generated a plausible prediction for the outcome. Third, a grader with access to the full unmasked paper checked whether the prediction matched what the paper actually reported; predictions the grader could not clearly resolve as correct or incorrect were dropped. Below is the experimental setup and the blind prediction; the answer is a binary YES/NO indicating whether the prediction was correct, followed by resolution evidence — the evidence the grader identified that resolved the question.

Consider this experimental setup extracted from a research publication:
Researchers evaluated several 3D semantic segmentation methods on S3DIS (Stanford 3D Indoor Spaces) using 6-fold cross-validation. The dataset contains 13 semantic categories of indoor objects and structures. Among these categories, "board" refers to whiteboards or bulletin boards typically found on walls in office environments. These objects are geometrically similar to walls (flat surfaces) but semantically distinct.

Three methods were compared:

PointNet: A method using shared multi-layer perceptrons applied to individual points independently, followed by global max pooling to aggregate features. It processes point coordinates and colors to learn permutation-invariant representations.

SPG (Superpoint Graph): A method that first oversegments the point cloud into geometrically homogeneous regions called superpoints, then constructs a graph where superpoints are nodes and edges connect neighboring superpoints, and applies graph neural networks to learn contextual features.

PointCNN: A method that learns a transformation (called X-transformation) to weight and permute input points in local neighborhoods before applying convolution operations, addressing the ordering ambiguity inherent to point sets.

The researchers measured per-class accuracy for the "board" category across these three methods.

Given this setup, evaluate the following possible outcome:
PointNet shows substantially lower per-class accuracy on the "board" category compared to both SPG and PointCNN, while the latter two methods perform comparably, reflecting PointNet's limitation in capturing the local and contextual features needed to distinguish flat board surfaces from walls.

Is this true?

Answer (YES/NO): NO